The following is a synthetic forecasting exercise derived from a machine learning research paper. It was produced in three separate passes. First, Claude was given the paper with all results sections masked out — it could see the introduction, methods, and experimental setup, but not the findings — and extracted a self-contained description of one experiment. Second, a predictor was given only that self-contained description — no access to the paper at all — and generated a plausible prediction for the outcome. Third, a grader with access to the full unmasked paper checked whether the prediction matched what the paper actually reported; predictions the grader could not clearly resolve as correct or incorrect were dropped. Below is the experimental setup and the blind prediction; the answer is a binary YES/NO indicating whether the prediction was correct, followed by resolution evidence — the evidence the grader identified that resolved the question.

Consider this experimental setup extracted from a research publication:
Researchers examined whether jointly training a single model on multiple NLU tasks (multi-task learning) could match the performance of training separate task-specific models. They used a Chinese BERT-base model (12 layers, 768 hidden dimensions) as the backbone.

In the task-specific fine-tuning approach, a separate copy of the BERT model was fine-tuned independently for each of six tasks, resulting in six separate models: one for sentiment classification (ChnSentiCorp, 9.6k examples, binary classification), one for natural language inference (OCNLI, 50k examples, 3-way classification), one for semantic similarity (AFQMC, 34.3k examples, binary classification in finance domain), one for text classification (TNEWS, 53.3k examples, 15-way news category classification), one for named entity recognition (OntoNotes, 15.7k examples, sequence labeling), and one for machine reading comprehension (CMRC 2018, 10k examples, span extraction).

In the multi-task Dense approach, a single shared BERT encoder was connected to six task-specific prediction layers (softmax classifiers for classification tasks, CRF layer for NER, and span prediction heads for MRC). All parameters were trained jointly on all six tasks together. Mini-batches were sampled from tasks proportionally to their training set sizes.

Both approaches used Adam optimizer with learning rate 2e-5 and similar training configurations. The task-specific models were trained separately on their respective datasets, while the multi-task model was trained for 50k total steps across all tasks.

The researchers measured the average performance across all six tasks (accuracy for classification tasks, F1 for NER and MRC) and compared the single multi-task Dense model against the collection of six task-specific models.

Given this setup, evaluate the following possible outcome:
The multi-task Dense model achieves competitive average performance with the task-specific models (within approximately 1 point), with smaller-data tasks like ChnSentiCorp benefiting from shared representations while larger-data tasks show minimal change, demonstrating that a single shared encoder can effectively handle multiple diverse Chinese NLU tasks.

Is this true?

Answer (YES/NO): NO